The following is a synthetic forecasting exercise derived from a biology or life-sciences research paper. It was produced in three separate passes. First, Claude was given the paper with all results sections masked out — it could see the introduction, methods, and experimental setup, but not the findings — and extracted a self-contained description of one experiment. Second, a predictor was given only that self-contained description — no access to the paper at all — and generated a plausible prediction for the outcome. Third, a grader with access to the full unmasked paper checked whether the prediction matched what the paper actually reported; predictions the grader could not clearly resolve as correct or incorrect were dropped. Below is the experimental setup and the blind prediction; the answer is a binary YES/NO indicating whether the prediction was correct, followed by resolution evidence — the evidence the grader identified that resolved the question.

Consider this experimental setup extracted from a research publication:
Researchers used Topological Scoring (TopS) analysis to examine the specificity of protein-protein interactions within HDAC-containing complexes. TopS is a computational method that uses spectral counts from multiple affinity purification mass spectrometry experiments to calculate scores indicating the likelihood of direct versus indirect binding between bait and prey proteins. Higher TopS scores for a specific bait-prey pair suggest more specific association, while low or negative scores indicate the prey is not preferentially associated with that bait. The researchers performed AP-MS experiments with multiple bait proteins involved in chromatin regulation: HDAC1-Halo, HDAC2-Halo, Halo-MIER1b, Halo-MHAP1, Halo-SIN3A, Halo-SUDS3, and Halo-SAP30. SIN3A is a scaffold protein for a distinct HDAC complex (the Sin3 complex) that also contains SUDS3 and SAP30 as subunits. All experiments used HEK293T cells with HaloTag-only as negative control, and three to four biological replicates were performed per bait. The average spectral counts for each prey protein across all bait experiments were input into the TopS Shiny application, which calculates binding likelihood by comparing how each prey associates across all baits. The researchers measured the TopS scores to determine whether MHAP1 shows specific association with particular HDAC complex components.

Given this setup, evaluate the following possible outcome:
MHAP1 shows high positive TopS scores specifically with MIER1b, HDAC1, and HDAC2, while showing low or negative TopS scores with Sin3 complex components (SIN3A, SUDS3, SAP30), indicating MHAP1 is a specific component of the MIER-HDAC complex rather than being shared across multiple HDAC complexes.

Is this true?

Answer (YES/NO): YES